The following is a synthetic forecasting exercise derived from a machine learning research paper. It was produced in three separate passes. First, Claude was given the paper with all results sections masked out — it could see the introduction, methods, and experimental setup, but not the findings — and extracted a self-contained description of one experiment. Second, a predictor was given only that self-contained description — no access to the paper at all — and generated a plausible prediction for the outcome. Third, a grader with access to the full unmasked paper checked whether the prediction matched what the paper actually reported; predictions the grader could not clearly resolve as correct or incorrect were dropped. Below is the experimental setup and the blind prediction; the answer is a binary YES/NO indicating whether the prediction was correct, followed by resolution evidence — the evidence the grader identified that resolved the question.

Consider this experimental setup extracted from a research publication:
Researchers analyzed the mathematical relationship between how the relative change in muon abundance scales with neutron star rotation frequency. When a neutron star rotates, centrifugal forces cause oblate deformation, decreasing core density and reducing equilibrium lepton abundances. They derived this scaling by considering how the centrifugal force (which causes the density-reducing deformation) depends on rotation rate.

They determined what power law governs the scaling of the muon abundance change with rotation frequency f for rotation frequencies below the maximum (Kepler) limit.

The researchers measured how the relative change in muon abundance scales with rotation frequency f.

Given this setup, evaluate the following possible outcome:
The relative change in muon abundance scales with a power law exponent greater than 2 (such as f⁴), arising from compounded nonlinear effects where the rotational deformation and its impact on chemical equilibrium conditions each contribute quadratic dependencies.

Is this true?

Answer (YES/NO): NO